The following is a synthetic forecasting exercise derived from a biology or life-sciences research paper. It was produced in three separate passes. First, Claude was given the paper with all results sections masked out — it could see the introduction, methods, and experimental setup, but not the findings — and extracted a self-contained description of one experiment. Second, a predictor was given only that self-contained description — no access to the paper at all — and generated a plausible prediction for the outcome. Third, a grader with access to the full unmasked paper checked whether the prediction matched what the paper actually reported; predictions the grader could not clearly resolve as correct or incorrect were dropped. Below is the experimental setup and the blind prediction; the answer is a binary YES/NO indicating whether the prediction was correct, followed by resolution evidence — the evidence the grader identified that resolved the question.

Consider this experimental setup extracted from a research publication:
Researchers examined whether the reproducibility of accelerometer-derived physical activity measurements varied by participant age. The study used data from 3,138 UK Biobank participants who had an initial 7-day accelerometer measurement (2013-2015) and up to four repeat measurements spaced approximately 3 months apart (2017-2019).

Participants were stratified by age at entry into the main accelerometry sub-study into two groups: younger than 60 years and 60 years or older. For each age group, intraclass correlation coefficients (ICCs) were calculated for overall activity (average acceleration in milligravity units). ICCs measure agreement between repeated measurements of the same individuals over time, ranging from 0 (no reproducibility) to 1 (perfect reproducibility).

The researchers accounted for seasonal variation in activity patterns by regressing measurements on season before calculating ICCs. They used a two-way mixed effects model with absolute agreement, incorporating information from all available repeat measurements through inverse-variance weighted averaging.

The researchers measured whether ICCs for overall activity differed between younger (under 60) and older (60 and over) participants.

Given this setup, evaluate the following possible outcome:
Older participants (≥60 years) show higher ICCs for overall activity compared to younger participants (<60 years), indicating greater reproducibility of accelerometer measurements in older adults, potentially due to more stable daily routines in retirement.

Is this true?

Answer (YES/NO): YES